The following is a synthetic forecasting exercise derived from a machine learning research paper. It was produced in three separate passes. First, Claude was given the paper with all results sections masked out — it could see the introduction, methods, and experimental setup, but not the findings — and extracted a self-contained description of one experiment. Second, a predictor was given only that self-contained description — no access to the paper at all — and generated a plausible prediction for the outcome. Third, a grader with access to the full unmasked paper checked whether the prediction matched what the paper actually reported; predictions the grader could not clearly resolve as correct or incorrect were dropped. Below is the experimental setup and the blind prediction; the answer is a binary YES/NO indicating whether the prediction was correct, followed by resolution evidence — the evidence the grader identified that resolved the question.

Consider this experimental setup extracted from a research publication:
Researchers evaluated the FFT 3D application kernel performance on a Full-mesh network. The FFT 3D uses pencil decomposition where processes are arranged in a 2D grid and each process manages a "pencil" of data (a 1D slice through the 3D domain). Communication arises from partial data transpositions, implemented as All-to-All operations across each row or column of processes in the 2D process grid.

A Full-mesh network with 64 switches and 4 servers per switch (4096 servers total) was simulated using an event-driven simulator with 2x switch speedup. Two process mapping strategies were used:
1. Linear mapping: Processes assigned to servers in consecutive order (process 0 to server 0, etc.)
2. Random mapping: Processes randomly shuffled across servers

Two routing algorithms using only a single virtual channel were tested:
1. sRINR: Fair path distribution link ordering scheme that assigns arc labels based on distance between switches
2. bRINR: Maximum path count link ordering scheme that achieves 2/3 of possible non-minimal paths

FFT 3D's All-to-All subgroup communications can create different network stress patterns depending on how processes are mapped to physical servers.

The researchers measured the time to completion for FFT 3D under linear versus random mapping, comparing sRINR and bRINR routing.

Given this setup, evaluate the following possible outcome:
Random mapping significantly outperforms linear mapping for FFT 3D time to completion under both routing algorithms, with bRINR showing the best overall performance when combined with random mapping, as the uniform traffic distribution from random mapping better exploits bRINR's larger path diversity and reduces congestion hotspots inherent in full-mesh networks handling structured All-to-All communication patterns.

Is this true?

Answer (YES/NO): NO